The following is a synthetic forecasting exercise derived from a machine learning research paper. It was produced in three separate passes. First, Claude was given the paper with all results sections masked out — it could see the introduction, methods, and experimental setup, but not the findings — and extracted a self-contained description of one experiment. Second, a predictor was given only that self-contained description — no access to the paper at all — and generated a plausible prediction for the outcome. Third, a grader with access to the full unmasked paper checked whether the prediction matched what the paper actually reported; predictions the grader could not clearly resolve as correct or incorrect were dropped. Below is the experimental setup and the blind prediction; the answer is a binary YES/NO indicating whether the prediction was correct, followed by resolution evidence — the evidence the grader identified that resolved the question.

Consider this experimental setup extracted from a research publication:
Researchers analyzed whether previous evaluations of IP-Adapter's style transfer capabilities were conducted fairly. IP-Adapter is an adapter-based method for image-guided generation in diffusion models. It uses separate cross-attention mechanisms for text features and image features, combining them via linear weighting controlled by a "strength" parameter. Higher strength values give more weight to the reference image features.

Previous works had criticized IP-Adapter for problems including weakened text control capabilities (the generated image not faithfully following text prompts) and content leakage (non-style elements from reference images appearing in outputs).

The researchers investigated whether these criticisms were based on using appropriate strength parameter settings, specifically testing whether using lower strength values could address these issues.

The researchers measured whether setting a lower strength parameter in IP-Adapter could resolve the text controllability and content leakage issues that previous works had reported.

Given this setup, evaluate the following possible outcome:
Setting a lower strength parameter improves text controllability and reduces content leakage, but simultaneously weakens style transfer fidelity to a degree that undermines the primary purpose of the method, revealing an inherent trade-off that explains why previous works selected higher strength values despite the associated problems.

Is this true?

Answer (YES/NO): NO